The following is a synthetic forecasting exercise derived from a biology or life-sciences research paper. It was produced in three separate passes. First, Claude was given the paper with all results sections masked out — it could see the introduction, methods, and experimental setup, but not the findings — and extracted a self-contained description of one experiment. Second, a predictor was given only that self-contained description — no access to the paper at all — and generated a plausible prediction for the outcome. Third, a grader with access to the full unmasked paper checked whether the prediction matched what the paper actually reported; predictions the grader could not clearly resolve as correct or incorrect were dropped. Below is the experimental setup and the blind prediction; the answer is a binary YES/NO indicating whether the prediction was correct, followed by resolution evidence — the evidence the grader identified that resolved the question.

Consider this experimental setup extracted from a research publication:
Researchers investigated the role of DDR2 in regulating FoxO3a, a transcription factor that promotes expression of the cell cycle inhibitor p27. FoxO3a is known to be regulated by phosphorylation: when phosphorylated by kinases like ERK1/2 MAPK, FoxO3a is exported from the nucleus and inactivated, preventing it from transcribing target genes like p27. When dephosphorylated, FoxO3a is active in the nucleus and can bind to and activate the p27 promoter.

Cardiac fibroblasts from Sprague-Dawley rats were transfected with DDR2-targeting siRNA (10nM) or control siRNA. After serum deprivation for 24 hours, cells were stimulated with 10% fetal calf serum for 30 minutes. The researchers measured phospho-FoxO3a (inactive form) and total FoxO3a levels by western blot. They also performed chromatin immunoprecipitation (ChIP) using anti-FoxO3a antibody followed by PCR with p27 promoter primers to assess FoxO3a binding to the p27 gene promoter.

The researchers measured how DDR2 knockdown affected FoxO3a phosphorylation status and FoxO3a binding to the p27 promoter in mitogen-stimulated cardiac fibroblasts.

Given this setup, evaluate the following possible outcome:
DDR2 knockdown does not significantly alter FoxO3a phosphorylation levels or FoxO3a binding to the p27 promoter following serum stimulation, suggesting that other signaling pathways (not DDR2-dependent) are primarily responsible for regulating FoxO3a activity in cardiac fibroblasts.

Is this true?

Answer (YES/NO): NO